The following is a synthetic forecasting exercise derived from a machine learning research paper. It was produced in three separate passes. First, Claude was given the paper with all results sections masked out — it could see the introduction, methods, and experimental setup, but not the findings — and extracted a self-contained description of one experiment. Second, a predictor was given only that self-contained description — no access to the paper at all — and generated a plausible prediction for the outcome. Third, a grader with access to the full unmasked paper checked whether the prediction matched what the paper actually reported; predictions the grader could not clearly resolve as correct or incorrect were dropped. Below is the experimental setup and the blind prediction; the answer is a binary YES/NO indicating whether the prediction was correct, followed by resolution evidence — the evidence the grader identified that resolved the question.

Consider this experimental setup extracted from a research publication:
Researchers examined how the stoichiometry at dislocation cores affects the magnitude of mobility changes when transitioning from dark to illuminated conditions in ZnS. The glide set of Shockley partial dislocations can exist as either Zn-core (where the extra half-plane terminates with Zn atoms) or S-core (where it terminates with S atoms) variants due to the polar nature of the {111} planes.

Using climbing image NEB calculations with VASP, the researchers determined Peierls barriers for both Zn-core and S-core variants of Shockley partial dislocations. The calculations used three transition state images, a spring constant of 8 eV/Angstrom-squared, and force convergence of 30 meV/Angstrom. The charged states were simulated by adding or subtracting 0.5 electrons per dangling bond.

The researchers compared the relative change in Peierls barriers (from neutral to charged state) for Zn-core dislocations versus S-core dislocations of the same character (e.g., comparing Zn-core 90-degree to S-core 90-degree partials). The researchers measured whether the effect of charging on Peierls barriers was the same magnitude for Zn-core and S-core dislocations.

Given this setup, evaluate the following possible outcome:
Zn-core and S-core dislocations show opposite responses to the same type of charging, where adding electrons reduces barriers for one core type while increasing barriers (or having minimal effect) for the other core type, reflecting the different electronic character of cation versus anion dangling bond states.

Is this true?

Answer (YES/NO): NO